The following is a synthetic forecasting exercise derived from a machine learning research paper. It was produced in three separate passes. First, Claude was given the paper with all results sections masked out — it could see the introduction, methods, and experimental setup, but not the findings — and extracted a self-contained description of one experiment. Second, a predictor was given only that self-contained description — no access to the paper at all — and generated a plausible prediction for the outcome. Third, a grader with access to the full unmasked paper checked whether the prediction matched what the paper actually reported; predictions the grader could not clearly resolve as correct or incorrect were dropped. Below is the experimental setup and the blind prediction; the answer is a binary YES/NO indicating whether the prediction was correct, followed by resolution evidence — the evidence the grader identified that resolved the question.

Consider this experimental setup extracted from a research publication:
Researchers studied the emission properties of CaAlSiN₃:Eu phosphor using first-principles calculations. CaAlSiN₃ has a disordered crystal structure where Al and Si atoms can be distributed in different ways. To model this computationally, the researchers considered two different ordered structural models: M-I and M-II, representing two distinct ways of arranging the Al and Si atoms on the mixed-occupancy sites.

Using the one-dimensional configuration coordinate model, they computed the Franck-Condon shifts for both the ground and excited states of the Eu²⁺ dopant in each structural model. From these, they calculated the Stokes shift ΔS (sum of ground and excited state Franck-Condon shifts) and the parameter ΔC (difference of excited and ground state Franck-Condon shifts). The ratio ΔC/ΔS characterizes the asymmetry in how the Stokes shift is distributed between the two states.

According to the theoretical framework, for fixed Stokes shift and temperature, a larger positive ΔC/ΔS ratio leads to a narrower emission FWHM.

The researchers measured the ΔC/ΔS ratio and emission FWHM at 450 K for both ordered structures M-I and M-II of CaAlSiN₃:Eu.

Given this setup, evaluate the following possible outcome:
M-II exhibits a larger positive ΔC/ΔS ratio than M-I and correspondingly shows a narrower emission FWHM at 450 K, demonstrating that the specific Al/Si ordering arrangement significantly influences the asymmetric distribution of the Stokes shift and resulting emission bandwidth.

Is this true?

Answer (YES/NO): YES